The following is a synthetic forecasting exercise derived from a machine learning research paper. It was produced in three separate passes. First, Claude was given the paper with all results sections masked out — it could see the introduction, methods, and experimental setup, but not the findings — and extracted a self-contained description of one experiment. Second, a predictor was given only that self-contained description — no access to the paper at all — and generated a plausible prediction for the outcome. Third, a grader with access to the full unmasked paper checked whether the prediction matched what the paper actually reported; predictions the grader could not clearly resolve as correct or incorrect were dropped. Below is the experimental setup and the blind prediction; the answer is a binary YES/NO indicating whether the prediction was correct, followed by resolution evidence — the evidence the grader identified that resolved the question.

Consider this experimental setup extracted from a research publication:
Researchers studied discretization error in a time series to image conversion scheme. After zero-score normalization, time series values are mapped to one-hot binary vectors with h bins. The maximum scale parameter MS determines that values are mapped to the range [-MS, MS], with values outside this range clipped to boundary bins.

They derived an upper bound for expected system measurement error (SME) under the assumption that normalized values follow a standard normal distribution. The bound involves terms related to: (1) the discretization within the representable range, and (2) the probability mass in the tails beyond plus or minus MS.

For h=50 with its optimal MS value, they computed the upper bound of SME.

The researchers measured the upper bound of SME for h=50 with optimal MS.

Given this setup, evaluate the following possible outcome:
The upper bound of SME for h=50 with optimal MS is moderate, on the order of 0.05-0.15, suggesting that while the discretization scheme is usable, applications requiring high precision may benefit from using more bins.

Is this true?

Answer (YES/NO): YES